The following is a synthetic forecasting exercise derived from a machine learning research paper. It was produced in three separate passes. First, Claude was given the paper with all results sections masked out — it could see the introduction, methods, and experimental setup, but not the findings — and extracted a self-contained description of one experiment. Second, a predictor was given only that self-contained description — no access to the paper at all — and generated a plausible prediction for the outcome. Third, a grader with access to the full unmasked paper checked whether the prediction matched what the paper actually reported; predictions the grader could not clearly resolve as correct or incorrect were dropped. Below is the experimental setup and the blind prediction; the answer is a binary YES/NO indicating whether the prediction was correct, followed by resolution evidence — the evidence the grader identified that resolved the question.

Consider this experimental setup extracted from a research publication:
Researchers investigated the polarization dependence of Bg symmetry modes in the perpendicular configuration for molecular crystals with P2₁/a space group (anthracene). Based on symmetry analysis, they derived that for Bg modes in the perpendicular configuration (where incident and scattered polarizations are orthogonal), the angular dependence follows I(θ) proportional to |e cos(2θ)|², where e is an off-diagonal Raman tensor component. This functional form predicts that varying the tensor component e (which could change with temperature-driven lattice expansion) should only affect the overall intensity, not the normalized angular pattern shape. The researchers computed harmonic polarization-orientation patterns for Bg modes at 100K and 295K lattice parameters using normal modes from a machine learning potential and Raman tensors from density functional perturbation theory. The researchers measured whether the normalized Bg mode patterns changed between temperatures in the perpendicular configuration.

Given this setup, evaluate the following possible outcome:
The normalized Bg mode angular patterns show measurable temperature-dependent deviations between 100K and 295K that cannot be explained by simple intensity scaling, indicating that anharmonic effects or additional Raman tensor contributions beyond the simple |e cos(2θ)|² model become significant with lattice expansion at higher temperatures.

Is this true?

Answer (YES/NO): NO